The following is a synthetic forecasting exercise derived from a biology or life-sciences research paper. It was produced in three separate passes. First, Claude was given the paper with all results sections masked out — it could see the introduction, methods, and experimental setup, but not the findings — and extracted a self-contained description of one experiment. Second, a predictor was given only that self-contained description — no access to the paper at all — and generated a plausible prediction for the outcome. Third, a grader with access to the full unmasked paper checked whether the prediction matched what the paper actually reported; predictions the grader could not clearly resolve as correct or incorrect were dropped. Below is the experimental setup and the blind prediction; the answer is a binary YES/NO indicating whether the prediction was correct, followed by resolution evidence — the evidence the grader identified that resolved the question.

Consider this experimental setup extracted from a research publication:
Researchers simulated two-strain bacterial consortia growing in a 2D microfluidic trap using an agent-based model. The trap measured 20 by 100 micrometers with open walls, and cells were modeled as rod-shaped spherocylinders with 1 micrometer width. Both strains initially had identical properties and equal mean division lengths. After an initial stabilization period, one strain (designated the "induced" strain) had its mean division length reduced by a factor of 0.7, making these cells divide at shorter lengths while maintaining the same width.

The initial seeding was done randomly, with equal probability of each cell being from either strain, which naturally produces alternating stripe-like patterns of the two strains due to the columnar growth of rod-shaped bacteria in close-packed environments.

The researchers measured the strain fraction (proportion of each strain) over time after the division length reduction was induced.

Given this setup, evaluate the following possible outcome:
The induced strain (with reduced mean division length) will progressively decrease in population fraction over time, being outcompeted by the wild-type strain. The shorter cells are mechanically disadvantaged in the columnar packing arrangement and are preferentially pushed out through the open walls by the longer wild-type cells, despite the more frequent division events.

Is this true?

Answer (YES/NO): NO